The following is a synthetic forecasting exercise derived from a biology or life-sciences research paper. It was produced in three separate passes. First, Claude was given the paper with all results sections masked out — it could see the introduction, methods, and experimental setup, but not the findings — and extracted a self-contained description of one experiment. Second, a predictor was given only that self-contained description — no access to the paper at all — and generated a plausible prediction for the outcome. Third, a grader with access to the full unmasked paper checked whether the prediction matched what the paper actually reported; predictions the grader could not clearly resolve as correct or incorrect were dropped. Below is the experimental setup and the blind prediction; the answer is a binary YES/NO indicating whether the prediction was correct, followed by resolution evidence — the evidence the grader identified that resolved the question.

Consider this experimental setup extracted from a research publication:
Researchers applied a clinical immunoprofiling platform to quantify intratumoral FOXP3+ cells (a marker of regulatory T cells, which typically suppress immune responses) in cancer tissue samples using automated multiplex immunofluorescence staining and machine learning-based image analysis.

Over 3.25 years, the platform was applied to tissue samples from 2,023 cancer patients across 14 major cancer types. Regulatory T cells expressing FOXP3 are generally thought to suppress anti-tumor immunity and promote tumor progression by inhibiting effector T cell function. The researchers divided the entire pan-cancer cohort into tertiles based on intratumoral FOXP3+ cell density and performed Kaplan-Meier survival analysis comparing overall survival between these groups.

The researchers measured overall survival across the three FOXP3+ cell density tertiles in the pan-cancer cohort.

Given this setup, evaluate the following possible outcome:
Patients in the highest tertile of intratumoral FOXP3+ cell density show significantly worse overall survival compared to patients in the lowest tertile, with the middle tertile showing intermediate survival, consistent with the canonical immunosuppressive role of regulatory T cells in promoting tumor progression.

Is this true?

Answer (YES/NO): NO